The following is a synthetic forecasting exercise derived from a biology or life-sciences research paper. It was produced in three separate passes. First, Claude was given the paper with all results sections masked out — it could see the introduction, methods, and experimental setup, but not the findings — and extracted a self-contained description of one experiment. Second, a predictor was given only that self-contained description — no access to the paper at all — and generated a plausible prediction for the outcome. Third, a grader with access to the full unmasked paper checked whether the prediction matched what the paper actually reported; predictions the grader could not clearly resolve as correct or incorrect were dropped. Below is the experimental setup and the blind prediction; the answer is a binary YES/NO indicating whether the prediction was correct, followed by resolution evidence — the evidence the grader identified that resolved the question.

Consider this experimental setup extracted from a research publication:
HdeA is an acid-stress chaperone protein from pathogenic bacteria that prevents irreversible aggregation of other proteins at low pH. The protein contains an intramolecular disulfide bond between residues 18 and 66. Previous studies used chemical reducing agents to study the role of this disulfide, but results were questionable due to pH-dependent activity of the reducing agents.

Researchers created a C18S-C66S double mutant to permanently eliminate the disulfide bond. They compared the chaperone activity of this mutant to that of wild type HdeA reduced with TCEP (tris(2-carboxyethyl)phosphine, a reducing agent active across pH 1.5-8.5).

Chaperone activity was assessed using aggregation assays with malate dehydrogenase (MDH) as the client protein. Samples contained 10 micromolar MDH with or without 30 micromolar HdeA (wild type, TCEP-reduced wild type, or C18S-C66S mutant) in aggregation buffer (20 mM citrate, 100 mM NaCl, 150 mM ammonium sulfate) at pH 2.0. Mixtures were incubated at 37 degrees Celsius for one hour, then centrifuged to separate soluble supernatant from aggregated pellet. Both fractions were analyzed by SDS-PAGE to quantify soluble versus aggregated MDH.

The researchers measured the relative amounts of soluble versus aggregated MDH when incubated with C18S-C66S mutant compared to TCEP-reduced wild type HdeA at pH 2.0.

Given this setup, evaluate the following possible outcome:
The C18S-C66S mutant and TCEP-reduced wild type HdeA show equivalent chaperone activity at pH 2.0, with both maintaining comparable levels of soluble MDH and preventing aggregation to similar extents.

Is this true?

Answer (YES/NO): NO